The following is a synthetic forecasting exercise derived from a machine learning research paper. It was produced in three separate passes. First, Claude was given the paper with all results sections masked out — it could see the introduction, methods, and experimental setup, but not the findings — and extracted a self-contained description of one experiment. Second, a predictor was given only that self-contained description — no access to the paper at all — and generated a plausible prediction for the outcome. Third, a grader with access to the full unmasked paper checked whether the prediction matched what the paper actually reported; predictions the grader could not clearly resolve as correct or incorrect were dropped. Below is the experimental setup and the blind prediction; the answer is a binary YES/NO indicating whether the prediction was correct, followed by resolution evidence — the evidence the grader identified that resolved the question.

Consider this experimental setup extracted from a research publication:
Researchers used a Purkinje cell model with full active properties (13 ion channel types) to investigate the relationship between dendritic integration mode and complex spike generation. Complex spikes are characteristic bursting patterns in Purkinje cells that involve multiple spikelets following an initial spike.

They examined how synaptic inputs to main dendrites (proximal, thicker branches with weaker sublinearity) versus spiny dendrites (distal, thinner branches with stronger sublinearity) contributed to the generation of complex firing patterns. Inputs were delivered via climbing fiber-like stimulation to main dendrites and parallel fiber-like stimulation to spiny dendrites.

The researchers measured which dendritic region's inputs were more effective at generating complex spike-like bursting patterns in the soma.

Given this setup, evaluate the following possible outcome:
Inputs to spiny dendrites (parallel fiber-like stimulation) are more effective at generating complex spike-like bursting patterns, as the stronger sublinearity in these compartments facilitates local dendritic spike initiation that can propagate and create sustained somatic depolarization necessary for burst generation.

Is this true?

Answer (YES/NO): NO